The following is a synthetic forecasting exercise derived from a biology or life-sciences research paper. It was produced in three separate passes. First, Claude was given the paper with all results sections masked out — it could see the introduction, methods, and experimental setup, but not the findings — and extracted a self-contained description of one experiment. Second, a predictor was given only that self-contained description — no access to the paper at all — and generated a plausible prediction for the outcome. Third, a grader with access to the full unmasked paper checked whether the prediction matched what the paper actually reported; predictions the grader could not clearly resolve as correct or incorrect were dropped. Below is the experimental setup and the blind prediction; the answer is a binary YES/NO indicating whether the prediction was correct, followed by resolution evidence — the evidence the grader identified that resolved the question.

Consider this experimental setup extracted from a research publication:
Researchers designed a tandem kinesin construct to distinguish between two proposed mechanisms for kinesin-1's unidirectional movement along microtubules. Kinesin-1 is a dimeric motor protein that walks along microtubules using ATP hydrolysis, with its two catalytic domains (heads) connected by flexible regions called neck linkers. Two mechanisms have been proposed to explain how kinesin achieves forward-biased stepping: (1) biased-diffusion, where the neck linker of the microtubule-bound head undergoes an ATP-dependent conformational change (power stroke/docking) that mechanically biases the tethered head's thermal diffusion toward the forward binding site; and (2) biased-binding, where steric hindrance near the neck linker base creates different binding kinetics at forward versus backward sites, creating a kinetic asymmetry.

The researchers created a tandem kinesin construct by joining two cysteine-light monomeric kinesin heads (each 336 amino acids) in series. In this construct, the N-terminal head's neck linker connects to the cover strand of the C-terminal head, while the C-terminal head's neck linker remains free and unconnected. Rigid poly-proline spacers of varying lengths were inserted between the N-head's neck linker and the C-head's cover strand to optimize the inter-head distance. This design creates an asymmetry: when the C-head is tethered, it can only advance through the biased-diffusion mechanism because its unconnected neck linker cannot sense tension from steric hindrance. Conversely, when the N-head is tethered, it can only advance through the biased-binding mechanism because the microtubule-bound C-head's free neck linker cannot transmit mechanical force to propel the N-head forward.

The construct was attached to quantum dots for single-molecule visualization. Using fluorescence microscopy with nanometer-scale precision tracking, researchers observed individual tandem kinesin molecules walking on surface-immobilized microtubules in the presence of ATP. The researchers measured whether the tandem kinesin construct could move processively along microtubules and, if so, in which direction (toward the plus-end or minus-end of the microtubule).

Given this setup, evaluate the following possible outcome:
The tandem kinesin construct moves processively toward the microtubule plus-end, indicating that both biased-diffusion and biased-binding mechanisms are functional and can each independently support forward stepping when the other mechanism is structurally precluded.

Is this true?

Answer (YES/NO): YES